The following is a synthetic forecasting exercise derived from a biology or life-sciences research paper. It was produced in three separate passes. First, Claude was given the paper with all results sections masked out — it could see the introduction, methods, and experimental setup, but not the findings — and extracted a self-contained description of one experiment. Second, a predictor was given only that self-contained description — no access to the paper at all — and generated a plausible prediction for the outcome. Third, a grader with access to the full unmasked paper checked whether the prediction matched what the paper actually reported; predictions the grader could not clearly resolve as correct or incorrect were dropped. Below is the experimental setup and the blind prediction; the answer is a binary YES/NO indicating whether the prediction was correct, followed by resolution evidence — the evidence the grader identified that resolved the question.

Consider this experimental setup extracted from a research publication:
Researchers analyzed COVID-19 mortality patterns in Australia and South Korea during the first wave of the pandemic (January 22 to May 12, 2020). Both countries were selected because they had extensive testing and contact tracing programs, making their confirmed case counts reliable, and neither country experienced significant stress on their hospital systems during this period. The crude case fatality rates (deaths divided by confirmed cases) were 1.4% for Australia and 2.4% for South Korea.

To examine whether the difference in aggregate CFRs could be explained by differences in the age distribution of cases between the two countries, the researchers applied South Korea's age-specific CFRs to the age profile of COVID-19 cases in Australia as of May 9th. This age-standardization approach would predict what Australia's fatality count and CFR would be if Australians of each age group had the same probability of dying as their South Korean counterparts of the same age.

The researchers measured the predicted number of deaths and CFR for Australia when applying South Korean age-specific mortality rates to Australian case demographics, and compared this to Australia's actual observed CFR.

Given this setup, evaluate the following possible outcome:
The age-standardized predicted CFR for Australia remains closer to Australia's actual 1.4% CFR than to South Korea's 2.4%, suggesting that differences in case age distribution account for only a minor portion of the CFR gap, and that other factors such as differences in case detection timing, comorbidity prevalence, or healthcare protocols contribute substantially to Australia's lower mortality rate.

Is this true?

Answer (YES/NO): NO